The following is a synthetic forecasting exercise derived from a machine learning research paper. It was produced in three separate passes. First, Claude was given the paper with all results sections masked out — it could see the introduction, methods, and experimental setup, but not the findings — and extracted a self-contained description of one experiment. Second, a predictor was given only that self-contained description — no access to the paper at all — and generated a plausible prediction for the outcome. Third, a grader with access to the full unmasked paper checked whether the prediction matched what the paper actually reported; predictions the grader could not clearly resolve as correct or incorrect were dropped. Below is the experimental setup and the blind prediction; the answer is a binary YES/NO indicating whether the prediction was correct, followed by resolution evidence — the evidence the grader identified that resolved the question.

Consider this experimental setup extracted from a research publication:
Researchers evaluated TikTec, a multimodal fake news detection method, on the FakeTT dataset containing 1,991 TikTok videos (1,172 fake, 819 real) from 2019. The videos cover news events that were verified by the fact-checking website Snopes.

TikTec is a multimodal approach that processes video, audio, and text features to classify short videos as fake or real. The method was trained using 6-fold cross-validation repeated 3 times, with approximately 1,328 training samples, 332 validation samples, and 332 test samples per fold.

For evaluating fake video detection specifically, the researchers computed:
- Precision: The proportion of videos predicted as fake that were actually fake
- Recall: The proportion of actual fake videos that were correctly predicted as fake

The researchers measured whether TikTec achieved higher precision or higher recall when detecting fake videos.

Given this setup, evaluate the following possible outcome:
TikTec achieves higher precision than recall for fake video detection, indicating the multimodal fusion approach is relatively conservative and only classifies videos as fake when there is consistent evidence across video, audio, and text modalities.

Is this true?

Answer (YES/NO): NO